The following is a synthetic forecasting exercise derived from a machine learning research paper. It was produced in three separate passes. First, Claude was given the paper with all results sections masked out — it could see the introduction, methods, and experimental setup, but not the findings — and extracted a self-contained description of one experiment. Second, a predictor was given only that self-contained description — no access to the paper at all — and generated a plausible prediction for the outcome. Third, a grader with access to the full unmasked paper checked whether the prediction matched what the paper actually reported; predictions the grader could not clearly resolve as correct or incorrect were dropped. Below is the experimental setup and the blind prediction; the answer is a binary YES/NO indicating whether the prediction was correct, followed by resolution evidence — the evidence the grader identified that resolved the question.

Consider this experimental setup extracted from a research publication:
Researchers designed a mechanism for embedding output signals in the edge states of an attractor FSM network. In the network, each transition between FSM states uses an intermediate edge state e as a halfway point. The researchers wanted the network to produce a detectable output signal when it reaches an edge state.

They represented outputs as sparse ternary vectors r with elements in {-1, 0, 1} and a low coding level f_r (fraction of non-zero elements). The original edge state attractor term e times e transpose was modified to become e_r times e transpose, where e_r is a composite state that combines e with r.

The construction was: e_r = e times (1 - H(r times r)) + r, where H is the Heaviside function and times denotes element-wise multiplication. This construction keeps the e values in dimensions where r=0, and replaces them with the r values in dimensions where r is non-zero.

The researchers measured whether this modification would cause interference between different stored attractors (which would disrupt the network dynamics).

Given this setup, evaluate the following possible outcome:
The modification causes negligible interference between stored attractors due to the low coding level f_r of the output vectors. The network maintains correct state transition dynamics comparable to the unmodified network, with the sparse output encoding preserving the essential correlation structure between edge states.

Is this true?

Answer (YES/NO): YES